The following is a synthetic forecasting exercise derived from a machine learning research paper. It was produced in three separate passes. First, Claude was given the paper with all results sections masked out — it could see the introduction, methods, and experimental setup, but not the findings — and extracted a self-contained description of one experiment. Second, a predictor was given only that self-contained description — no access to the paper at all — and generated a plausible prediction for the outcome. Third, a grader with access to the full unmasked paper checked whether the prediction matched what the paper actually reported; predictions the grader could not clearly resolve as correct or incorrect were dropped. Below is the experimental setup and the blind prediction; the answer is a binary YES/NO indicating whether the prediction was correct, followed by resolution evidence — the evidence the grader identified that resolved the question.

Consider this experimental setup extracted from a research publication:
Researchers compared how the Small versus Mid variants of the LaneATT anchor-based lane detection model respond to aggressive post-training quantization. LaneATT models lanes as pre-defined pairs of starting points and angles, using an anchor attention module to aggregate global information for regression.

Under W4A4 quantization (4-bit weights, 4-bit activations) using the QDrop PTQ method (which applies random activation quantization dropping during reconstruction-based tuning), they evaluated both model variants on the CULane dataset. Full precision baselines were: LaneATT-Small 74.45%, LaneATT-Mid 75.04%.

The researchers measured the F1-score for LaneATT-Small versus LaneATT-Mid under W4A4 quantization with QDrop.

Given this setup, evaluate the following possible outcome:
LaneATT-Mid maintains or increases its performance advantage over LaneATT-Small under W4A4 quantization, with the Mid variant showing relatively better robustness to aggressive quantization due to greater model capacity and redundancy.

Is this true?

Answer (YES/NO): NO